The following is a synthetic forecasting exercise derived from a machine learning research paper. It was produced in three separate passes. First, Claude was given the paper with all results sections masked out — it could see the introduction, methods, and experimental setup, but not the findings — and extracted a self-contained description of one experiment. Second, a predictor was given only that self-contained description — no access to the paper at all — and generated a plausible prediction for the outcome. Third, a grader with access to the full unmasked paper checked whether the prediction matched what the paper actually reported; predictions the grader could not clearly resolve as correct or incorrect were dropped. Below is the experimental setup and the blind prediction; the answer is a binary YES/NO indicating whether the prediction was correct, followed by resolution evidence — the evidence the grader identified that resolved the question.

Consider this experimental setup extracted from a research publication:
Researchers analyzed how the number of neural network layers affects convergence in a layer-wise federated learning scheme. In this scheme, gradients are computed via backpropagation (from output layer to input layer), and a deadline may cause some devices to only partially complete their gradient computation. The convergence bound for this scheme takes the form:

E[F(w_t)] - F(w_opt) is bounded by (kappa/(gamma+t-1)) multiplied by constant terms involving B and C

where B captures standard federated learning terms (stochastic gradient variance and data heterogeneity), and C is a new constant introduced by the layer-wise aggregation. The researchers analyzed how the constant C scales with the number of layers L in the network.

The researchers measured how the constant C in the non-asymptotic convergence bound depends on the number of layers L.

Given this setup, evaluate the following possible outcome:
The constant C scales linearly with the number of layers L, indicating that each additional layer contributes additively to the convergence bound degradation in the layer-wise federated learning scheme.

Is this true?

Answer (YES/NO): NO